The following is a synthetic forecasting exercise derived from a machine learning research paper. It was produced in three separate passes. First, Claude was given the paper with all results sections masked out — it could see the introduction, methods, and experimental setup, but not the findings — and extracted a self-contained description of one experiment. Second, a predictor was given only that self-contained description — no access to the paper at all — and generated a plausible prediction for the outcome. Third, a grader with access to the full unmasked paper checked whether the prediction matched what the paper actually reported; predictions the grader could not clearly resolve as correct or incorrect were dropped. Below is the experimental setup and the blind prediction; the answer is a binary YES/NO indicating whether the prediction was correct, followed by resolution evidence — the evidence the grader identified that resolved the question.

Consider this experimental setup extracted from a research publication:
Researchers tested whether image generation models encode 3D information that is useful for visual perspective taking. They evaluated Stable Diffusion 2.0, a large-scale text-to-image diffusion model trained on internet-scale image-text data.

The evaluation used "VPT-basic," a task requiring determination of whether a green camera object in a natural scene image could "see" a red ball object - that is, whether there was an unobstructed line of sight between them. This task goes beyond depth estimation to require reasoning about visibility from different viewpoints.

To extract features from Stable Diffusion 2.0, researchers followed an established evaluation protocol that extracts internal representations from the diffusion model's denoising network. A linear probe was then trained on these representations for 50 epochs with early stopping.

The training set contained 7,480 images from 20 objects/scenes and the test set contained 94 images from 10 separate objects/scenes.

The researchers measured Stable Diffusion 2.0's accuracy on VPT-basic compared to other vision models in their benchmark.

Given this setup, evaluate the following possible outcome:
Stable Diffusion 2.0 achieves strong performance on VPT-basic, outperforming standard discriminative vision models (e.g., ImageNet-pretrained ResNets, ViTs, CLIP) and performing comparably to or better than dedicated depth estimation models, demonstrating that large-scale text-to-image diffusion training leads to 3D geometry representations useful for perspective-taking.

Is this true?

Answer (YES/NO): NO